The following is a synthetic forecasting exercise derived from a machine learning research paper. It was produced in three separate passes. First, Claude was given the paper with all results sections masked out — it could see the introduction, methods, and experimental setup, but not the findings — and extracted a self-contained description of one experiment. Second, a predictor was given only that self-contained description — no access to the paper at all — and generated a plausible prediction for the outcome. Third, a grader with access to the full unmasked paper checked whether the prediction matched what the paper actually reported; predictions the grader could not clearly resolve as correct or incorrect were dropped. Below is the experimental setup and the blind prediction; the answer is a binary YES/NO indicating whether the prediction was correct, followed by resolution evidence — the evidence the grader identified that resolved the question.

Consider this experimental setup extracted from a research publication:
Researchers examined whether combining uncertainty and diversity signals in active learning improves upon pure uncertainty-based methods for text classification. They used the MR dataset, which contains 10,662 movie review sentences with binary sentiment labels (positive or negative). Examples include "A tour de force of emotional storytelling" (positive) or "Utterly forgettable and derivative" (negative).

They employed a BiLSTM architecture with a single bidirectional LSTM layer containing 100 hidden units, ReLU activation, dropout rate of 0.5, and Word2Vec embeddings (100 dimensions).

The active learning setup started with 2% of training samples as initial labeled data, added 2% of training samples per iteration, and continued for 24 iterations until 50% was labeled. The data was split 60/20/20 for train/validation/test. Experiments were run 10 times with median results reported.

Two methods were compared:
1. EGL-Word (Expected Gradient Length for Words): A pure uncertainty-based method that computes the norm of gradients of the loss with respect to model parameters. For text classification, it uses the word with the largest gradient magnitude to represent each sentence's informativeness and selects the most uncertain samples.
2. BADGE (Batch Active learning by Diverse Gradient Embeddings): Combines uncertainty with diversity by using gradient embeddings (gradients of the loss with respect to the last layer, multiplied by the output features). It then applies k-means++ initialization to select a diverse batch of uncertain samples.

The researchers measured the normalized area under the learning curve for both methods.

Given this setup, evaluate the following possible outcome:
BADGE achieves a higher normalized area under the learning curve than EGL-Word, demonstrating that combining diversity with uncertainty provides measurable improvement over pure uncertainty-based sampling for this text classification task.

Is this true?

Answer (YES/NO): NO